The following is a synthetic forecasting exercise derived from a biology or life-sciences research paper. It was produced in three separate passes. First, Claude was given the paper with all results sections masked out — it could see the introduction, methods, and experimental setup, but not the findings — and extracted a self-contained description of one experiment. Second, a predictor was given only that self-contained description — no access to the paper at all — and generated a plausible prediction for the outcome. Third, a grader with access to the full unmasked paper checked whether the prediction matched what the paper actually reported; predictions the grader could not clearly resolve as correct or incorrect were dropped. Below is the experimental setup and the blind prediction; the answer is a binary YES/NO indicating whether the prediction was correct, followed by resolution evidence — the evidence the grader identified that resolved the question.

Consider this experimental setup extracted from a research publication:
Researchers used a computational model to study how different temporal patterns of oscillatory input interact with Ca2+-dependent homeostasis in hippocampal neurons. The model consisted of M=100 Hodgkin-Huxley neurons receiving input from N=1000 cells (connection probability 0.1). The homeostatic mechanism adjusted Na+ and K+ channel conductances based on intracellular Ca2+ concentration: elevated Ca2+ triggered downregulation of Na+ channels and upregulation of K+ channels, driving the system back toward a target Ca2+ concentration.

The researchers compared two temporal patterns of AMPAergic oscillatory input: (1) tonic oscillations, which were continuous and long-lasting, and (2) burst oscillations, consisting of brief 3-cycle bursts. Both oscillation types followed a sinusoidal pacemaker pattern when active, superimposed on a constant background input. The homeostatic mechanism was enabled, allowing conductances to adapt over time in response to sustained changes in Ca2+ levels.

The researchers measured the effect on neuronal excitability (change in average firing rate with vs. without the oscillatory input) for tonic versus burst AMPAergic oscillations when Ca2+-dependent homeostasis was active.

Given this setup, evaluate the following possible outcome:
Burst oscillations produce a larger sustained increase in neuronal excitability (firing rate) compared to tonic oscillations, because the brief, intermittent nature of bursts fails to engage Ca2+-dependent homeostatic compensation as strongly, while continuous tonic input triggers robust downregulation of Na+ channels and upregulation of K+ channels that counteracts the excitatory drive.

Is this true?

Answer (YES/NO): YES